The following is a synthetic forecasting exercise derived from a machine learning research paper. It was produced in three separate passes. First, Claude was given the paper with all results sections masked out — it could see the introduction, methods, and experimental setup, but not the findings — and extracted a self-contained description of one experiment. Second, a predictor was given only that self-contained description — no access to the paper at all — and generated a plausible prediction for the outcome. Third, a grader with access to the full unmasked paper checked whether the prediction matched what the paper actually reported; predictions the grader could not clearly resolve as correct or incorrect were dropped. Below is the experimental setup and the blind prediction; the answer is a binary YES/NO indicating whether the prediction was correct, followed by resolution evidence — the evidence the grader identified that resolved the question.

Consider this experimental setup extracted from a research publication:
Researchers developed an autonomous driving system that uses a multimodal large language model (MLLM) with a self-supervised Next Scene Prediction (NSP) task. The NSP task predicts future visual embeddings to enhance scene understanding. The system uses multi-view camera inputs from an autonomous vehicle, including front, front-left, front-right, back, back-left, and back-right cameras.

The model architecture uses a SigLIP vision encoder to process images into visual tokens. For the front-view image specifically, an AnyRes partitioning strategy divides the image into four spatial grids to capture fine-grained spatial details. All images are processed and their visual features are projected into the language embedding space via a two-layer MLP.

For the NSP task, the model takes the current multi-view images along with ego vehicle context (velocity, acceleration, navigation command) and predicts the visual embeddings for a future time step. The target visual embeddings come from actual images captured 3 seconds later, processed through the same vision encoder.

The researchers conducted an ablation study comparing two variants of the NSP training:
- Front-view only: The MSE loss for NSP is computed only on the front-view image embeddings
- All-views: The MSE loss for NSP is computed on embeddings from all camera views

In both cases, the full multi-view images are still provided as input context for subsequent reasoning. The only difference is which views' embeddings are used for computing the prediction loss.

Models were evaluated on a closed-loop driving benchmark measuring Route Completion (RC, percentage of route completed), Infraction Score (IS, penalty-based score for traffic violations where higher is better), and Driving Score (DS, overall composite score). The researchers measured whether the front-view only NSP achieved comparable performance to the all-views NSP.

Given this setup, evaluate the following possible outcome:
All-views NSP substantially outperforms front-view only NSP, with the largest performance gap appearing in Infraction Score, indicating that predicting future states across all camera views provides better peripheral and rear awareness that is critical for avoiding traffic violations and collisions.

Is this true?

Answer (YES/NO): NO